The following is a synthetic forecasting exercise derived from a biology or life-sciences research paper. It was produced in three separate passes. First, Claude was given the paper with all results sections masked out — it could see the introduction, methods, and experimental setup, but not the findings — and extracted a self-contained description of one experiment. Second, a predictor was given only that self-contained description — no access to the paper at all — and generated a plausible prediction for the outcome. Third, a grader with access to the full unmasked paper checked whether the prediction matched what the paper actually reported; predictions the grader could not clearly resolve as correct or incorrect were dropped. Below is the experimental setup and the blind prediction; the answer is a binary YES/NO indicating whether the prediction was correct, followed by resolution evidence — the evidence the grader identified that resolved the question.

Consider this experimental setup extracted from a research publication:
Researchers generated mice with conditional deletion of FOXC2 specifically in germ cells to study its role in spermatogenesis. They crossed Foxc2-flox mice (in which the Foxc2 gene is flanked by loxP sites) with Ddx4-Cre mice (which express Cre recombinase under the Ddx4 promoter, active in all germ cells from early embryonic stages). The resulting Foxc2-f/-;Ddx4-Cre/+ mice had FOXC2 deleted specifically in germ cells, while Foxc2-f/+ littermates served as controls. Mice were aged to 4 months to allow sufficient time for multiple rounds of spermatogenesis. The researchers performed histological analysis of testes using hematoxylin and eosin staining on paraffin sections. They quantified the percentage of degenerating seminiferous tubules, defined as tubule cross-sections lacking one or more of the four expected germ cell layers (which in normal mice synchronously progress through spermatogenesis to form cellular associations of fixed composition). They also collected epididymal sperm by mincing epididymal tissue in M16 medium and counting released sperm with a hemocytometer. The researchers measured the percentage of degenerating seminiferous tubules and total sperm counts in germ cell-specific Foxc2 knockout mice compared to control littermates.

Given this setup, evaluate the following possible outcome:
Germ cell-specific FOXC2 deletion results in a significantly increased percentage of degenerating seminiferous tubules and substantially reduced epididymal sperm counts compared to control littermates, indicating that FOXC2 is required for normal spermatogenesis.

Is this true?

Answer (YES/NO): YES